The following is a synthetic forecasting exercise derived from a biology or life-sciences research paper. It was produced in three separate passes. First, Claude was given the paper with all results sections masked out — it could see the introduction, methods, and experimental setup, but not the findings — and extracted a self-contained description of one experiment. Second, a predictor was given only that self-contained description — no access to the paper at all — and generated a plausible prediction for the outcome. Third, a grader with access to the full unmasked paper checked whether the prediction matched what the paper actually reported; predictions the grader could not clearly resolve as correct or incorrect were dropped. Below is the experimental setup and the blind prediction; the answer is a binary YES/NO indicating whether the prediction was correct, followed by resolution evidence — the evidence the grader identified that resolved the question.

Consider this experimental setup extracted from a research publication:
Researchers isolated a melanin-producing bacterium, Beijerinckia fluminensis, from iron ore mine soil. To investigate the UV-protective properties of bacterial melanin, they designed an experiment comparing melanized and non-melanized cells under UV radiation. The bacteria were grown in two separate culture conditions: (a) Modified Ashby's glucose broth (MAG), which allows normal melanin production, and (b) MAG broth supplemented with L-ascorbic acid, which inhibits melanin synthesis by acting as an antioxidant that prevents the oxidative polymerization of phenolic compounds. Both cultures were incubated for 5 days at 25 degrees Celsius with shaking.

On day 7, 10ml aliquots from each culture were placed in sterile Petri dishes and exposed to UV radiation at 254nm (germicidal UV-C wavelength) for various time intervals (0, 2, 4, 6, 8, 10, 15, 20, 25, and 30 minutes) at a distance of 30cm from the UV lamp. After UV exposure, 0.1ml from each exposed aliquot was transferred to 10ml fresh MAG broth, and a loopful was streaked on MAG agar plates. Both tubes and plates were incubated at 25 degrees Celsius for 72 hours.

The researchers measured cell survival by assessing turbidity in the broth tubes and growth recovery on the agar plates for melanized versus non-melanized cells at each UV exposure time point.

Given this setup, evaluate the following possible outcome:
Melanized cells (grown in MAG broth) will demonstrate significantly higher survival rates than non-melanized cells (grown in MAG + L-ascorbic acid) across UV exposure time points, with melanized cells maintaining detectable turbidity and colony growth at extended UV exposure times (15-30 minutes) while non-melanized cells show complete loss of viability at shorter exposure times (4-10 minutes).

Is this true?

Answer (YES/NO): NO